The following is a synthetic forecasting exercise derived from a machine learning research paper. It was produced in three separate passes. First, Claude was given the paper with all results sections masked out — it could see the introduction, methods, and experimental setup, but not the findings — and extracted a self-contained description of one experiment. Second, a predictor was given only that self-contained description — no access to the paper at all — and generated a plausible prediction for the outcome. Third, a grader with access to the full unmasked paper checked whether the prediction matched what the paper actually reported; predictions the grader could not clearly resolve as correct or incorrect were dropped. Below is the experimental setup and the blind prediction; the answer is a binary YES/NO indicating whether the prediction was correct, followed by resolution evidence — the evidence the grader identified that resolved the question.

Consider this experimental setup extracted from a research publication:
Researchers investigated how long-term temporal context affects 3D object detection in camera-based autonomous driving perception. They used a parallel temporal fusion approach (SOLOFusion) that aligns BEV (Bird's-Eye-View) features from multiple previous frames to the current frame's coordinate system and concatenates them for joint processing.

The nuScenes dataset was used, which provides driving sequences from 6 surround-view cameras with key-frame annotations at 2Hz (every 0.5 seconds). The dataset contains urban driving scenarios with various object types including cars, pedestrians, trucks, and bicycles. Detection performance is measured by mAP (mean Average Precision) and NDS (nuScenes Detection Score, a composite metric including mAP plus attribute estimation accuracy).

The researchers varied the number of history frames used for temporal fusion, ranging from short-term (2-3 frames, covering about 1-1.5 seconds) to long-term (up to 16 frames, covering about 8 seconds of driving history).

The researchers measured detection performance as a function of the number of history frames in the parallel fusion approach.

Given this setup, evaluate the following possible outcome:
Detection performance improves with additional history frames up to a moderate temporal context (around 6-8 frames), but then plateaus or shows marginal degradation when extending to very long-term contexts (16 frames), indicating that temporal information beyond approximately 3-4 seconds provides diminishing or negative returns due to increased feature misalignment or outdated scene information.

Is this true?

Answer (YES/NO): NO